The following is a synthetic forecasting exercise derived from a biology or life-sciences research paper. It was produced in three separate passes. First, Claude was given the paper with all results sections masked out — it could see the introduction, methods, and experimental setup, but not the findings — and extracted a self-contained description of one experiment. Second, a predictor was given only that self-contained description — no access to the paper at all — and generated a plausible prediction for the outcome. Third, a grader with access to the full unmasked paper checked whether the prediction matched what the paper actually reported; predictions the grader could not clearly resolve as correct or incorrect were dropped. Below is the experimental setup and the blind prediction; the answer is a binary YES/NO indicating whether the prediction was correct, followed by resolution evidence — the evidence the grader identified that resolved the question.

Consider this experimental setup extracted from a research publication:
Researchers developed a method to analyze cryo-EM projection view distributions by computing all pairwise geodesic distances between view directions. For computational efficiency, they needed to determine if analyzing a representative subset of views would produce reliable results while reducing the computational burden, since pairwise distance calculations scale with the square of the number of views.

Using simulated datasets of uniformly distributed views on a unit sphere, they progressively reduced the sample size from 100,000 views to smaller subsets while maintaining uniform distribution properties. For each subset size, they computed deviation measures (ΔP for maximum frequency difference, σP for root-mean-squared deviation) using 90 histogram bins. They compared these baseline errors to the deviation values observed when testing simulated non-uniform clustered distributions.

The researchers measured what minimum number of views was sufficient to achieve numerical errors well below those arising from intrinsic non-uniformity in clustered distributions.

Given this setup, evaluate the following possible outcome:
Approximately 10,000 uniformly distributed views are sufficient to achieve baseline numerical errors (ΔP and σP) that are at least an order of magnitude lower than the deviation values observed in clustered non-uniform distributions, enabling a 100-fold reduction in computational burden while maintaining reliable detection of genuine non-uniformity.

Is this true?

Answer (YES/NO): YES